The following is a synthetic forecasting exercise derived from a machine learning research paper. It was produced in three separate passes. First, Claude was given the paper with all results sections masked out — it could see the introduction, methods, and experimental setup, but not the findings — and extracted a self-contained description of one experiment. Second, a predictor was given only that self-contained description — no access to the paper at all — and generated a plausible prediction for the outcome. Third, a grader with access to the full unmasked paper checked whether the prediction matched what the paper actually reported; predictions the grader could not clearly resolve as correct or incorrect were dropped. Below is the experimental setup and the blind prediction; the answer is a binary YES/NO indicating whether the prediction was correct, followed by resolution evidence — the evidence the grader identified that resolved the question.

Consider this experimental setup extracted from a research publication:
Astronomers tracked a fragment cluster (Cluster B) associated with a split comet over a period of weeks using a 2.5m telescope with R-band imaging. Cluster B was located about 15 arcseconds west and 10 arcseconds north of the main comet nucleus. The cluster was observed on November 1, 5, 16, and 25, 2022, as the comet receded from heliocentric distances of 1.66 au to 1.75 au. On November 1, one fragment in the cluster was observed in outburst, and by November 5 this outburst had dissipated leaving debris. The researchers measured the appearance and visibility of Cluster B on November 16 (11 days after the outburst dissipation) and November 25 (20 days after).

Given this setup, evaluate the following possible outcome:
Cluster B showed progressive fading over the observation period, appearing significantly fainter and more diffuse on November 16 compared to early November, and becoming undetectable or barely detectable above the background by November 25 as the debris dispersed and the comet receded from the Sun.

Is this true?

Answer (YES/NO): YES